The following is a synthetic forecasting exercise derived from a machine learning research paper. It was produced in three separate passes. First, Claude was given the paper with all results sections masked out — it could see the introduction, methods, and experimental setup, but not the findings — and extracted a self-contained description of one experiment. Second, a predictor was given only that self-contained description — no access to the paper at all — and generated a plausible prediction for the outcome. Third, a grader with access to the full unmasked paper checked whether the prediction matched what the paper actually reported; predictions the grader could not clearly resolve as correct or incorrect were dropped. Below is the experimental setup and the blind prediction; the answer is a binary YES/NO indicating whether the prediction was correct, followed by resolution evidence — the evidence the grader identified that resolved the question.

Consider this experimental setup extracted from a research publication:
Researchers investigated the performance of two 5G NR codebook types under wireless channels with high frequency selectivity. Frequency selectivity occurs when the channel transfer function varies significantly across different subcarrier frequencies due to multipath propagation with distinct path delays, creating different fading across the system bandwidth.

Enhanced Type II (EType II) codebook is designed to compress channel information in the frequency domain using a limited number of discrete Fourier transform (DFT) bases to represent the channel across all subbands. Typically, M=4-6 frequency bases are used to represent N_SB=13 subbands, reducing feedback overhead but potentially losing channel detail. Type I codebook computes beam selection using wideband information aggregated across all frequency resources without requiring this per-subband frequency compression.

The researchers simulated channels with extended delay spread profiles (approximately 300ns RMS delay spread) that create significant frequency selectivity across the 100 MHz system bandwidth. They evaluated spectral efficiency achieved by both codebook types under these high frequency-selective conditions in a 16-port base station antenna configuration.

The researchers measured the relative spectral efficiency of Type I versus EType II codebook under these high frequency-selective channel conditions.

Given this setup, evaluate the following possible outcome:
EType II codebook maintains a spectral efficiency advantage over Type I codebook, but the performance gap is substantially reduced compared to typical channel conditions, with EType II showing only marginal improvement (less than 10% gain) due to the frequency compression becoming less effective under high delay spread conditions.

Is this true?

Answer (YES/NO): NO